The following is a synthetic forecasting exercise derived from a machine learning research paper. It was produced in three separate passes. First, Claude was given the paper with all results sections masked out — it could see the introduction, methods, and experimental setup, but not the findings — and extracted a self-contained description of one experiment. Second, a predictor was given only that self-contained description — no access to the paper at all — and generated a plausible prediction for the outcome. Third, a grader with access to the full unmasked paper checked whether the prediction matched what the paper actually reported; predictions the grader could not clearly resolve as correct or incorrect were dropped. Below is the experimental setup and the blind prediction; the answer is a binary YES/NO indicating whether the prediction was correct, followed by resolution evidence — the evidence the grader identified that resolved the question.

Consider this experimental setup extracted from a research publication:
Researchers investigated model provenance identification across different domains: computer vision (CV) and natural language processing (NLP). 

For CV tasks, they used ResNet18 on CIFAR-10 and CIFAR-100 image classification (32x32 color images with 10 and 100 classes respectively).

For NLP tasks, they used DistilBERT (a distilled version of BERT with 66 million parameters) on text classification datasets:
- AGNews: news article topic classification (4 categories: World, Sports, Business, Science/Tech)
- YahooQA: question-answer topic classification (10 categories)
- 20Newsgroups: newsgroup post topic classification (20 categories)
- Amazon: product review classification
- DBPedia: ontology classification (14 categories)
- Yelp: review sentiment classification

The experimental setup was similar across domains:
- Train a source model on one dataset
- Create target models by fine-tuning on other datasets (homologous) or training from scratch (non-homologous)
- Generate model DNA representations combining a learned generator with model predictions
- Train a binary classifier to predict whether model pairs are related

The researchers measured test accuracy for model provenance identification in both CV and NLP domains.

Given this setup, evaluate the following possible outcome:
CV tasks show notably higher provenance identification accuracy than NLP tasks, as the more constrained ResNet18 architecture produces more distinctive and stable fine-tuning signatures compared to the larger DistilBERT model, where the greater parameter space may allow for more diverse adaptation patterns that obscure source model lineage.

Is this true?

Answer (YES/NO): YES